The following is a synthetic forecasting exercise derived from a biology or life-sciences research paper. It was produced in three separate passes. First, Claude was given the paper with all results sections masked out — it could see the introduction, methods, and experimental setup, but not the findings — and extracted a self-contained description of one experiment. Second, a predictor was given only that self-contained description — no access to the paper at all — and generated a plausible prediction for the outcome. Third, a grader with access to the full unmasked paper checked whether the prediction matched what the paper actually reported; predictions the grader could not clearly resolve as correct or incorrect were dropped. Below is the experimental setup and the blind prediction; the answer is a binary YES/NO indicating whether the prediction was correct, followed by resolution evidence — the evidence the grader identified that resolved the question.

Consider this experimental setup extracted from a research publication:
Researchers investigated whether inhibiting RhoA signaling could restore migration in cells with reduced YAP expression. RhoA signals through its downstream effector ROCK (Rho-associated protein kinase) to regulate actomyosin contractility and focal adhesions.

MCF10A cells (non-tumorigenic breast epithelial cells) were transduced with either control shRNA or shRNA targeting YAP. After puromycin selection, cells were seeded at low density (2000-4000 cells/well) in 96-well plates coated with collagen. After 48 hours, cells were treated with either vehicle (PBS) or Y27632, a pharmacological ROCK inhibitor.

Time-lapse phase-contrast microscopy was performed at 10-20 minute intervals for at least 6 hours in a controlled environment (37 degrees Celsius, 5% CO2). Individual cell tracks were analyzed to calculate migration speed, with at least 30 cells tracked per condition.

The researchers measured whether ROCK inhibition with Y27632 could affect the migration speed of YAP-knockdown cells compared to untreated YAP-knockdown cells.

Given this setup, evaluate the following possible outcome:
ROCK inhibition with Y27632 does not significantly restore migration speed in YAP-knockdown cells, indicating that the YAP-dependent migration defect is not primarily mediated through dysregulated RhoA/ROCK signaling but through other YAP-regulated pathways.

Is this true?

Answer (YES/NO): NO